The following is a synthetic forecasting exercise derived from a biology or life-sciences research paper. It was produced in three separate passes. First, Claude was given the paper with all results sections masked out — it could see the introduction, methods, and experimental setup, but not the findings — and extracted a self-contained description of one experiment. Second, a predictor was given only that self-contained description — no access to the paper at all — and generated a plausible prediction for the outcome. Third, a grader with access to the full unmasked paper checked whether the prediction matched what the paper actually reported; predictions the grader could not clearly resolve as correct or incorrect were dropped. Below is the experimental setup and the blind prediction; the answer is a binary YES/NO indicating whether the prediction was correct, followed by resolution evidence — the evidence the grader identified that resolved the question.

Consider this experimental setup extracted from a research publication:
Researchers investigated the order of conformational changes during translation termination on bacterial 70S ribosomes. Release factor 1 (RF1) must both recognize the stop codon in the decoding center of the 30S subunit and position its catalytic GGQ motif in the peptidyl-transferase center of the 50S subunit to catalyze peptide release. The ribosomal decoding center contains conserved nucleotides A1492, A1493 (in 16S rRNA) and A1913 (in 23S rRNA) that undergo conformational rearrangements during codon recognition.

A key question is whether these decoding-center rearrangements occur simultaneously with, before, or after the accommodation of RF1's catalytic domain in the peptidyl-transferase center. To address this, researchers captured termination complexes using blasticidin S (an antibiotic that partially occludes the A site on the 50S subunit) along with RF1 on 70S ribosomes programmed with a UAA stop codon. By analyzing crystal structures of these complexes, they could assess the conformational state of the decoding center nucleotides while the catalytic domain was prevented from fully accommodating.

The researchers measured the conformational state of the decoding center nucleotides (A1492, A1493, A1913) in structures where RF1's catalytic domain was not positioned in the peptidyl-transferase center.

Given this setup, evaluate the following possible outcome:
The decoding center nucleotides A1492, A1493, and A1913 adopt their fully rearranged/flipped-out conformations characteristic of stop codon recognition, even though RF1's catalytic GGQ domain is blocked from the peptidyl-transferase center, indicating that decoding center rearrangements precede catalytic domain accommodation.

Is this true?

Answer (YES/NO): YES